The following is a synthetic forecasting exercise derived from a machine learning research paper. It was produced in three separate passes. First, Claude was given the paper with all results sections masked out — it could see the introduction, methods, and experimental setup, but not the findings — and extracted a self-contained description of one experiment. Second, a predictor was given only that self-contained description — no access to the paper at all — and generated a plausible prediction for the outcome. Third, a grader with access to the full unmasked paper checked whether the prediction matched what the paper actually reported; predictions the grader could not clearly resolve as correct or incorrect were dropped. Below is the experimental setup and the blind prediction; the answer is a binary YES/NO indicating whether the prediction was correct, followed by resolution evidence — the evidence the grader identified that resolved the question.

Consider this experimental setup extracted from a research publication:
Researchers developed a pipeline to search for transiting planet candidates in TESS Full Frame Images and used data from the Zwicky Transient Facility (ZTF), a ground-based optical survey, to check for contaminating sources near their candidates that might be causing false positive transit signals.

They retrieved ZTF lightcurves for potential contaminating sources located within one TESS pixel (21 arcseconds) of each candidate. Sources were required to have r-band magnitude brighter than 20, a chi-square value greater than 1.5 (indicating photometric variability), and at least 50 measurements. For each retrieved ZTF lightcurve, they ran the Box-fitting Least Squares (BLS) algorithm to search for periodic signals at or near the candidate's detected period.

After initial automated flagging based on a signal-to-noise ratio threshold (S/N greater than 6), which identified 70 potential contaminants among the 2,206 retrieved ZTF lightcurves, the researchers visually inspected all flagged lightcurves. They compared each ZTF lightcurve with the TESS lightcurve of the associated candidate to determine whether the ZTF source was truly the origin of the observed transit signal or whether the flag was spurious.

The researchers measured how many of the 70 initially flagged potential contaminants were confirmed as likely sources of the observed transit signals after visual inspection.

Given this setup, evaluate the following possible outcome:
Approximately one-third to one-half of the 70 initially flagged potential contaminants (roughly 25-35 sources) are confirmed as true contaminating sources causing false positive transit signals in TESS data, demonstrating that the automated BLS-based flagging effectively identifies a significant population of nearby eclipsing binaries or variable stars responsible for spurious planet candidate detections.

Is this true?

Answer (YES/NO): NO